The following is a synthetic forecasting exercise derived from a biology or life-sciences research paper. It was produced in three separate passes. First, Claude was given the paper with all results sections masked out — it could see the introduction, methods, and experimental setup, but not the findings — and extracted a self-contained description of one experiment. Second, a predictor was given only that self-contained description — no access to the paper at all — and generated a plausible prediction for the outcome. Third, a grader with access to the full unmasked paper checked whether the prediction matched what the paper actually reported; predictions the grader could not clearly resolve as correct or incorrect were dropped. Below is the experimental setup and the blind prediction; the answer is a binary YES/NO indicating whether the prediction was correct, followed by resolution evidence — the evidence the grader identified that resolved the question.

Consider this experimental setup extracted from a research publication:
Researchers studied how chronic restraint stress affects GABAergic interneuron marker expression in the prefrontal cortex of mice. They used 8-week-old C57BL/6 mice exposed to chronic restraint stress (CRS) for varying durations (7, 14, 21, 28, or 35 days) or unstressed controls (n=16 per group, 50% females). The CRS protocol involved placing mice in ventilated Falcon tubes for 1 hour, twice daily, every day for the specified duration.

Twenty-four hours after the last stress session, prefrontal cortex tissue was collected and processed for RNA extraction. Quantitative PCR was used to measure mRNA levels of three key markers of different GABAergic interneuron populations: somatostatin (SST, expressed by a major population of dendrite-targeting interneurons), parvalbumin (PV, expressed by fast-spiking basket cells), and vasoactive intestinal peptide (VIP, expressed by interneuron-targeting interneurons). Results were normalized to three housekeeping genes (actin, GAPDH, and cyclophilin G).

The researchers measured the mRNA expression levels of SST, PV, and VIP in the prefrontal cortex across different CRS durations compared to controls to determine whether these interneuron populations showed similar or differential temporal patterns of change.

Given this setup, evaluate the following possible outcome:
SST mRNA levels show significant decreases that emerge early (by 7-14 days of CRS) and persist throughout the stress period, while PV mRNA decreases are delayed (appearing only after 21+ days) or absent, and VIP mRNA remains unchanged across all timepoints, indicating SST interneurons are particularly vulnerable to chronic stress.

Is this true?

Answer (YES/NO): NO